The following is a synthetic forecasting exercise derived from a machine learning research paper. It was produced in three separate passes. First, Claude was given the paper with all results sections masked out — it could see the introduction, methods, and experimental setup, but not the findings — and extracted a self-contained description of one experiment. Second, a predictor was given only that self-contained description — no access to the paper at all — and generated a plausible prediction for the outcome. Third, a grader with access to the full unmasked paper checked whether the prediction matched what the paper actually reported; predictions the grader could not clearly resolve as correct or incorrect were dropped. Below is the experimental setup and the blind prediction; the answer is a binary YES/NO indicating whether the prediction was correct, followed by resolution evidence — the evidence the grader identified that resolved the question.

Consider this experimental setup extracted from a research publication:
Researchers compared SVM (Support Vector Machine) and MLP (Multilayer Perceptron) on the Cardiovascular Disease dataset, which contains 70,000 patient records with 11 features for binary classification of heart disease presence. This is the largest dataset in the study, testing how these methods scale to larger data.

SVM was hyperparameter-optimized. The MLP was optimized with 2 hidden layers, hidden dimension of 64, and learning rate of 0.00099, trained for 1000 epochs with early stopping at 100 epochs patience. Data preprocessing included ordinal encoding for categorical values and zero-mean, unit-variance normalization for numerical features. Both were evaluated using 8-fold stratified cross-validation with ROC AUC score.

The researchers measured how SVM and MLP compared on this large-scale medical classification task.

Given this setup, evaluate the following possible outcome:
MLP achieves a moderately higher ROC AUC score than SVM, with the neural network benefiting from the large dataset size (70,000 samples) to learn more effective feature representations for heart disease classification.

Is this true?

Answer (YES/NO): YES